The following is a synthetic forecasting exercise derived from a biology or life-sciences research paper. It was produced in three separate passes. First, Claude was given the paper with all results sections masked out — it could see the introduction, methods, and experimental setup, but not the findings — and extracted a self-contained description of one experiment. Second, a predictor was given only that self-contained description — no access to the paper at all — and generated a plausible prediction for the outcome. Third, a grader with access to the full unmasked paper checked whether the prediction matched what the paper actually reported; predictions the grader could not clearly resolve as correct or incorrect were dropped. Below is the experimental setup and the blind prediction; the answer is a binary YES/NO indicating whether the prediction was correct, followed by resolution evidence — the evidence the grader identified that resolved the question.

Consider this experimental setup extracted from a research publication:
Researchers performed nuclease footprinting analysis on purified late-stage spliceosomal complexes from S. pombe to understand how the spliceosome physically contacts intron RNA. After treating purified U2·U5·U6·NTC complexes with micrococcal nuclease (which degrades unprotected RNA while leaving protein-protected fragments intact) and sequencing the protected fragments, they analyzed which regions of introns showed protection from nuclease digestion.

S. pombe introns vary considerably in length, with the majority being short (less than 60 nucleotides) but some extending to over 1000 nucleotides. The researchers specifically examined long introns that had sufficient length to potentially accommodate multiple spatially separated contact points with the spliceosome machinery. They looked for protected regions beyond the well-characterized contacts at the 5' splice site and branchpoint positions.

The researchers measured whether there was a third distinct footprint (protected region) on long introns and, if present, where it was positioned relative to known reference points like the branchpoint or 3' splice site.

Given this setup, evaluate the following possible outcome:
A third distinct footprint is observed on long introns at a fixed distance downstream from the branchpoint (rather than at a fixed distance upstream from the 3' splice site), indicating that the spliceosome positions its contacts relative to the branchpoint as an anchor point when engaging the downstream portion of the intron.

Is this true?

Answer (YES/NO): NO